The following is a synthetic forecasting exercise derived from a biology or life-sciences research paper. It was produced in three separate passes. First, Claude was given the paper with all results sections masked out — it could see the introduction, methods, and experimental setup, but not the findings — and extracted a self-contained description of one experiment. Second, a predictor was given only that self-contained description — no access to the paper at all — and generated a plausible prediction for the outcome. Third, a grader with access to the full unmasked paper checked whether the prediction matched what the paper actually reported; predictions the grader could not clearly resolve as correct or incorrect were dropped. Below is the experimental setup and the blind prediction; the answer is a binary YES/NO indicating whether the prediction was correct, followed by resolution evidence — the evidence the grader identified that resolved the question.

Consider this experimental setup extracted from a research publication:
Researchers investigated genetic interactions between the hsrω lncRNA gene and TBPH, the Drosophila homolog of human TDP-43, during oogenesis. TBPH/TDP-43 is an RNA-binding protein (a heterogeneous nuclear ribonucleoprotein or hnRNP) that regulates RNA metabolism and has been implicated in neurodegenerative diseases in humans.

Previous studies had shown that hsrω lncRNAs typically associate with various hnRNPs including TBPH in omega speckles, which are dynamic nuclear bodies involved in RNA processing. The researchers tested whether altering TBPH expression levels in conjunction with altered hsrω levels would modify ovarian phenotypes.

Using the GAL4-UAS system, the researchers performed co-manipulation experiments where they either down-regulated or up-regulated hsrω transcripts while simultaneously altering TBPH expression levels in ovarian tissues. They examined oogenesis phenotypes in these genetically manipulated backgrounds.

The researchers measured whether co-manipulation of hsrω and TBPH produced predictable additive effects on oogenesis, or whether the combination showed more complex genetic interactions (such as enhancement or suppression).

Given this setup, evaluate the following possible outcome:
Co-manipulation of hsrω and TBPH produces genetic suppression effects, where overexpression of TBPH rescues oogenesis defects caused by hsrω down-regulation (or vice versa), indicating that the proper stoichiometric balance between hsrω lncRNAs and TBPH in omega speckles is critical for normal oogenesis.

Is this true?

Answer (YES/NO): NO